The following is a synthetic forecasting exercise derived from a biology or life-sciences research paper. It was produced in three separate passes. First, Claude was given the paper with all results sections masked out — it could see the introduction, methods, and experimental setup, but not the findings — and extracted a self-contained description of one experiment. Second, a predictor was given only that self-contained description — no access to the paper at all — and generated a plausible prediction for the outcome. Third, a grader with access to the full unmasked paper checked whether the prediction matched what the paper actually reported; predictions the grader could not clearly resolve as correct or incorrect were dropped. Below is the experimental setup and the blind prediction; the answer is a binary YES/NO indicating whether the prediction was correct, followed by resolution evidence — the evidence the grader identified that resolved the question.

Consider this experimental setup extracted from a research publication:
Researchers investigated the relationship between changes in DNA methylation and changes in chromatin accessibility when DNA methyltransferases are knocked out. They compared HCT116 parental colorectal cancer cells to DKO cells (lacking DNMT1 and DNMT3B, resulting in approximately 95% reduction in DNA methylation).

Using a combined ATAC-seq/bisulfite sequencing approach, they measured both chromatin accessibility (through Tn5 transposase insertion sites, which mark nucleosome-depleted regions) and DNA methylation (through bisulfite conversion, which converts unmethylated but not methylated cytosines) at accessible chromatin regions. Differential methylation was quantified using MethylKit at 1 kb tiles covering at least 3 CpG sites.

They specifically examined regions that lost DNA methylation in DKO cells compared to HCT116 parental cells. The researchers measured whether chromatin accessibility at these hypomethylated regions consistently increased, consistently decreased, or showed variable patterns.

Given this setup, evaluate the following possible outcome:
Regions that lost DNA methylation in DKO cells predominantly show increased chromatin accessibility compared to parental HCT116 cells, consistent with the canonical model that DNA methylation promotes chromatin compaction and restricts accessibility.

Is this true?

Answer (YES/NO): NO